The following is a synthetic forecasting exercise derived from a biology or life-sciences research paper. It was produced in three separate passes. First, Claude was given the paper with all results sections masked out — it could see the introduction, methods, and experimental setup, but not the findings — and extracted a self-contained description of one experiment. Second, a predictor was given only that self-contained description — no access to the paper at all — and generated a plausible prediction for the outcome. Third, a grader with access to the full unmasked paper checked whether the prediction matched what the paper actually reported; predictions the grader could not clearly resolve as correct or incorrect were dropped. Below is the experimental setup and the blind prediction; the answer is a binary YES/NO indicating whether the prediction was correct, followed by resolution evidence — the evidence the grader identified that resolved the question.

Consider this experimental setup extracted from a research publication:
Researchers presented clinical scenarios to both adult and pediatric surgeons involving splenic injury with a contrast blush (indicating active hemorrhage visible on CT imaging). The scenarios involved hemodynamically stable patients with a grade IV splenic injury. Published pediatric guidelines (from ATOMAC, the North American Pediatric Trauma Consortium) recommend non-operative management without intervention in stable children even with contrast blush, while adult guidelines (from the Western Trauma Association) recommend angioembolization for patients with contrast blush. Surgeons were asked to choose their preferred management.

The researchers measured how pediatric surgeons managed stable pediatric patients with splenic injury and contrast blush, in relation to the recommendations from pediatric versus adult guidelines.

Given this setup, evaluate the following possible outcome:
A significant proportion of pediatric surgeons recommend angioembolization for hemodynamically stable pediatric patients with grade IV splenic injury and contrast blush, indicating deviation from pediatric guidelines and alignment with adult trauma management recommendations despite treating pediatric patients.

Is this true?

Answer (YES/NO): YES